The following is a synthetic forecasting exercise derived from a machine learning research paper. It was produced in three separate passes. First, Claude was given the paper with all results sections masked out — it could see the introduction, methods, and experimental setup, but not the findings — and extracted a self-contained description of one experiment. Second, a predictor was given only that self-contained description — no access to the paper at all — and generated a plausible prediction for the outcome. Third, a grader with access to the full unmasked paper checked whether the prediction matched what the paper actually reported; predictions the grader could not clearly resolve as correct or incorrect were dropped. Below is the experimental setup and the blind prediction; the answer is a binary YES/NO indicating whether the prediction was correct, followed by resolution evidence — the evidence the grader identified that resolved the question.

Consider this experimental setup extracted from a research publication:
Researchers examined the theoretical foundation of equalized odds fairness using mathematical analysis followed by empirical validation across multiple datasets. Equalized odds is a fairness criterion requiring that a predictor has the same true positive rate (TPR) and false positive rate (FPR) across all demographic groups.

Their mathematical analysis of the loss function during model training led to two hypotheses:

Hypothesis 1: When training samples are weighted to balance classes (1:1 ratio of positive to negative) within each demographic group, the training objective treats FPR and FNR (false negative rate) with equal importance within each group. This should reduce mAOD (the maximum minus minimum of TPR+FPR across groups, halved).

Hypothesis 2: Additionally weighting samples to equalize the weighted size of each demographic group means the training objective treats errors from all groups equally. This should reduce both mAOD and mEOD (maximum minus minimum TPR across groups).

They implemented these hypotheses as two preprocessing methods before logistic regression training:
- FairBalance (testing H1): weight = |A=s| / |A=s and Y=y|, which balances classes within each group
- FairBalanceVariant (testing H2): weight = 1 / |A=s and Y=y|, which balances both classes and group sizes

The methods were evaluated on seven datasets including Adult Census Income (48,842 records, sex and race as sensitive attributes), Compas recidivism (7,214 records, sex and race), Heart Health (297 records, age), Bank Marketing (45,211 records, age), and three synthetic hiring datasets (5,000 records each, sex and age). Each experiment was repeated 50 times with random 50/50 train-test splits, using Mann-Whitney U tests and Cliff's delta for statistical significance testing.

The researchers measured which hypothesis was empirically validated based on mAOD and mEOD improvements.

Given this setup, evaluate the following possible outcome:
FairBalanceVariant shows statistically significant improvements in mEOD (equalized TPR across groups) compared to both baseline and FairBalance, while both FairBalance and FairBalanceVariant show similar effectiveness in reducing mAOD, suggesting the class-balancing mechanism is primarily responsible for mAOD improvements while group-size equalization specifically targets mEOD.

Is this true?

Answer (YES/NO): NO